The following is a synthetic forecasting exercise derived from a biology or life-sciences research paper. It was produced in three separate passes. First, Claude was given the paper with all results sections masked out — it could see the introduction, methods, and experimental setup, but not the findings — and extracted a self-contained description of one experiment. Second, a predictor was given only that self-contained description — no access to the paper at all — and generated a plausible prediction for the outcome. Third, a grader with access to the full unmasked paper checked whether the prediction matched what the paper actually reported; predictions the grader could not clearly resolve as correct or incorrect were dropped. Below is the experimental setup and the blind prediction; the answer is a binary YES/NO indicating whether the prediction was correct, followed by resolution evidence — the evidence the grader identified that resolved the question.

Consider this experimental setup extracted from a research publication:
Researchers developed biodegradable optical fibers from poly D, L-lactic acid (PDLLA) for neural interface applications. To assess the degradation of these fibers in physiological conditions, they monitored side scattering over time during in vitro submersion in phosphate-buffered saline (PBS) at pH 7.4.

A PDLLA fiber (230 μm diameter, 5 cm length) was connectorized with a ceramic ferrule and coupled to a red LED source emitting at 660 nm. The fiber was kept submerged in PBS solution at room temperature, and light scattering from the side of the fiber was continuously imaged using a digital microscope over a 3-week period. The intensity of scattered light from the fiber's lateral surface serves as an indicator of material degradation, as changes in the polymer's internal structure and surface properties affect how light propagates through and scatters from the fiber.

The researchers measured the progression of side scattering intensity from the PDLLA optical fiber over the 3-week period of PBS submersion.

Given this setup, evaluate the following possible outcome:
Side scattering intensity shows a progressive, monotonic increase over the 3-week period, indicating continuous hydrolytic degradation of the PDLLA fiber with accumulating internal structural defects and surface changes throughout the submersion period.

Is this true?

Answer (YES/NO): YES